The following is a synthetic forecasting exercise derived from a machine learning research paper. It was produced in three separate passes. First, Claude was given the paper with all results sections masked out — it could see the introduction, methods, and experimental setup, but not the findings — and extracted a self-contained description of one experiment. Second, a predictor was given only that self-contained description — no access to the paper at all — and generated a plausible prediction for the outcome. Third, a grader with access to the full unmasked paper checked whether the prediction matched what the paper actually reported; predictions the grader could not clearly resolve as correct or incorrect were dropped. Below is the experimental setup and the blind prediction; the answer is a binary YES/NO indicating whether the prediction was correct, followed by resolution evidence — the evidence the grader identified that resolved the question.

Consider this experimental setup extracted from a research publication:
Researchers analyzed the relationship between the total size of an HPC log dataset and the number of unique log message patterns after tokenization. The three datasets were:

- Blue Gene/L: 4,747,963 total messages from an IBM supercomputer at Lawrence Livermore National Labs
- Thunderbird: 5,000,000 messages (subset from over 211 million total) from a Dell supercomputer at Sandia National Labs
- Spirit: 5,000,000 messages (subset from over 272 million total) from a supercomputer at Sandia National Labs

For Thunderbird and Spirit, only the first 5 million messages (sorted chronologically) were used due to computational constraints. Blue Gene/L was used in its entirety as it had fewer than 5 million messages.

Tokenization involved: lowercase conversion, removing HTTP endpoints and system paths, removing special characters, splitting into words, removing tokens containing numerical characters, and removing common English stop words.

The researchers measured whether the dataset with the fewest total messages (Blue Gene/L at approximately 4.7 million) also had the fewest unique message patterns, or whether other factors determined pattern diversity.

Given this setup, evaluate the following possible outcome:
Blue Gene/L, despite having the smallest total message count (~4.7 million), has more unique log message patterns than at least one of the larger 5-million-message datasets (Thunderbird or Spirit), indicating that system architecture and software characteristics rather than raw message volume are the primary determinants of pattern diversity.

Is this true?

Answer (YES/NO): YES